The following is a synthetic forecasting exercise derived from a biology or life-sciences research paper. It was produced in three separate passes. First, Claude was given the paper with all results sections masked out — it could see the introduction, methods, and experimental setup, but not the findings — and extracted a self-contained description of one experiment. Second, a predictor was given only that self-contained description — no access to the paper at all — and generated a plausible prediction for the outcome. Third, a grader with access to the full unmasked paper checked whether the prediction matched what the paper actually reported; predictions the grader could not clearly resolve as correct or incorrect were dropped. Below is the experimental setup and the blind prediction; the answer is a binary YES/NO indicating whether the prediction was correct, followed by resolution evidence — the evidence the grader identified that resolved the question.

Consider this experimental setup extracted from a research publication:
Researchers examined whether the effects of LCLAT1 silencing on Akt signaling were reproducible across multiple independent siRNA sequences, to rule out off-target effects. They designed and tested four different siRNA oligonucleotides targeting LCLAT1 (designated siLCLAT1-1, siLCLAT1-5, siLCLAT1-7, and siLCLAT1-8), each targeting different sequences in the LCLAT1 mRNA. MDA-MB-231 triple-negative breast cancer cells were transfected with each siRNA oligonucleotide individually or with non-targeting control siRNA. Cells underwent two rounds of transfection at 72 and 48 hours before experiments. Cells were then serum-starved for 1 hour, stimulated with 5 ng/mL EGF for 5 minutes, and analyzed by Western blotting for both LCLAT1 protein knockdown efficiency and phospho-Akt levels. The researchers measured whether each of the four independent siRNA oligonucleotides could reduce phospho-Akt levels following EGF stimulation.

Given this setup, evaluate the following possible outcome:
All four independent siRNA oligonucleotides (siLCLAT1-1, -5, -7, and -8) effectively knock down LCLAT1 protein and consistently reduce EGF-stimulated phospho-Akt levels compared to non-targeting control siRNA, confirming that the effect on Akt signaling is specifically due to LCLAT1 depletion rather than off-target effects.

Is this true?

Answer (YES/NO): YES